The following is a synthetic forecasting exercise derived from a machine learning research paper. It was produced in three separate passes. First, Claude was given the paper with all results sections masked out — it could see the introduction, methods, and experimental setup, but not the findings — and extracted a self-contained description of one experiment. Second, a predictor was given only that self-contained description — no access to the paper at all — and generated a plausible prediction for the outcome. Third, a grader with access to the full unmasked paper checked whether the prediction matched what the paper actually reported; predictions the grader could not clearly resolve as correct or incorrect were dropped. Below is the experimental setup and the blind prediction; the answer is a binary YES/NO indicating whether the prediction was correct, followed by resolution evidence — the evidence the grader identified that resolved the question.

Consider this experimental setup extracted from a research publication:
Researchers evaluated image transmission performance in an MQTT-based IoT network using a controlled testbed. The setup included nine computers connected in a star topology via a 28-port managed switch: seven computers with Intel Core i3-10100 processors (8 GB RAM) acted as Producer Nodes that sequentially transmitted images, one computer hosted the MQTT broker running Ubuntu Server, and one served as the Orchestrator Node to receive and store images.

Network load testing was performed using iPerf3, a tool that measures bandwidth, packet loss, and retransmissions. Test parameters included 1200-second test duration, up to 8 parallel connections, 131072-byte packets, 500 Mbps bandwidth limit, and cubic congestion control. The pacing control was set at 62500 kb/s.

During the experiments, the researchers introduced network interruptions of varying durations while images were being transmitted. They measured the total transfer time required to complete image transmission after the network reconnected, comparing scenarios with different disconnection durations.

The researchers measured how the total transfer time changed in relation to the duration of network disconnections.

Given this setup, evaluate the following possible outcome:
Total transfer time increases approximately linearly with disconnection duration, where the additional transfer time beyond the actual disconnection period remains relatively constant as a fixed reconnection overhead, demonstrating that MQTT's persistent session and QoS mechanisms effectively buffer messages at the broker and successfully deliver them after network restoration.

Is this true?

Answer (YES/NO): NO